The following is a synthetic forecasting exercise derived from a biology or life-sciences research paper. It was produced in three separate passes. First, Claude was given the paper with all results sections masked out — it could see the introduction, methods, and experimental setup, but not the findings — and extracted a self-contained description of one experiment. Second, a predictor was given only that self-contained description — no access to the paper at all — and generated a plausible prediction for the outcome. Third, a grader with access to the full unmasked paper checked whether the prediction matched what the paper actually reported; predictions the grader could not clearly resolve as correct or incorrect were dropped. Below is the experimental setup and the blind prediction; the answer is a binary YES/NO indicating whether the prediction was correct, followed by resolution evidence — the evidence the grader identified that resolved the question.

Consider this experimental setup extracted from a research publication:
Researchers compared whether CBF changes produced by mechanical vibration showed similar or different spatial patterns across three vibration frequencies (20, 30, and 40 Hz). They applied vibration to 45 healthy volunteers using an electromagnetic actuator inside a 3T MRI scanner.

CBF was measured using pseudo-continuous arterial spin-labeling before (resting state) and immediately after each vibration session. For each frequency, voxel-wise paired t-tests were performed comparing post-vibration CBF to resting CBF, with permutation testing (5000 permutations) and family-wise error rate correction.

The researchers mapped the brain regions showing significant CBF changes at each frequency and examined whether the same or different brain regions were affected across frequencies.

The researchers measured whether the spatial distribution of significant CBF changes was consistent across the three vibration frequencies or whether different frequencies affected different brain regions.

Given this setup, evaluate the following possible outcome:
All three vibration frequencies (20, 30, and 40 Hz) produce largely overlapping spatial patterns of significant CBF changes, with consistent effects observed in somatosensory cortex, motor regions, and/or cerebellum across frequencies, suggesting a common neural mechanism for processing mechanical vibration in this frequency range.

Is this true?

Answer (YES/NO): NO